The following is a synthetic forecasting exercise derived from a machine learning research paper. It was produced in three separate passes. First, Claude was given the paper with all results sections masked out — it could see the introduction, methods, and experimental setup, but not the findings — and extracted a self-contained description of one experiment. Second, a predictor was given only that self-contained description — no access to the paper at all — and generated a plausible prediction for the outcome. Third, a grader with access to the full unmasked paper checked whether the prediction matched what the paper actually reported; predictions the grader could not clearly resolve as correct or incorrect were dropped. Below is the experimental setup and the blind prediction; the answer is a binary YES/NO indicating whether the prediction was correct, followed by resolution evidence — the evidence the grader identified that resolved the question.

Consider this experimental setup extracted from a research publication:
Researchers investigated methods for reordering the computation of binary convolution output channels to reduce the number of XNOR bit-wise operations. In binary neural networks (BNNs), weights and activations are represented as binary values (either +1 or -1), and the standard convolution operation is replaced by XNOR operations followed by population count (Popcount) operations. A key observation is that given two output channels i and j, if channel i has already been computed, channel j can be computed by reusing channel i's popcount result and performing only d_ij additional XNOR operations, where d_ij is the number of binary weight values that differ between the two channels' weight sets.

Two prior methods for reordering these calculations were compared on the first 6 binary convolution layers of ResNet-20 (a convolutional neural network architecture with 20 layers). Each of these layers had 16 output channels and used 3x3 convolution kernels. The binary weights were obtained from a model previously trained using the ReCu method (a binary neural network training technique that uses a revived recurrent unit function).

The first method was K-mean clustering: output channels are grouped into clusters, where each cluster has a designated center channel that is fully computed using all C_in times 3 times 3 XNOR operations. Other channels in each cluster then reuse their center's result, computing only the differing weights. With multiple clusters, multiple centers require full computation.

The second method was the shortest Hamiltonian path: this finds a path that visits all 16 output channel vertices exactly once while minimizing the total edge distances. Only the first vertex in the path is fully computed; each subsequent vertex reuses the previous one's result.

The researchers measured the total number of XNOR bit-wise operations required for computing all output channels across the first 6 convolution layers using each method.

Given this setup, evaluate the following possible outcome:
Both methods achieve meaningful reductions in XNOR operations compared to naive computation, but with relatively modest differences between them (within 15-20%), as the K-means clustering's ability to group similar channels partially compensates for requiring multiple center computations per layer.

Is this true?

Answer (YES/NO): NO